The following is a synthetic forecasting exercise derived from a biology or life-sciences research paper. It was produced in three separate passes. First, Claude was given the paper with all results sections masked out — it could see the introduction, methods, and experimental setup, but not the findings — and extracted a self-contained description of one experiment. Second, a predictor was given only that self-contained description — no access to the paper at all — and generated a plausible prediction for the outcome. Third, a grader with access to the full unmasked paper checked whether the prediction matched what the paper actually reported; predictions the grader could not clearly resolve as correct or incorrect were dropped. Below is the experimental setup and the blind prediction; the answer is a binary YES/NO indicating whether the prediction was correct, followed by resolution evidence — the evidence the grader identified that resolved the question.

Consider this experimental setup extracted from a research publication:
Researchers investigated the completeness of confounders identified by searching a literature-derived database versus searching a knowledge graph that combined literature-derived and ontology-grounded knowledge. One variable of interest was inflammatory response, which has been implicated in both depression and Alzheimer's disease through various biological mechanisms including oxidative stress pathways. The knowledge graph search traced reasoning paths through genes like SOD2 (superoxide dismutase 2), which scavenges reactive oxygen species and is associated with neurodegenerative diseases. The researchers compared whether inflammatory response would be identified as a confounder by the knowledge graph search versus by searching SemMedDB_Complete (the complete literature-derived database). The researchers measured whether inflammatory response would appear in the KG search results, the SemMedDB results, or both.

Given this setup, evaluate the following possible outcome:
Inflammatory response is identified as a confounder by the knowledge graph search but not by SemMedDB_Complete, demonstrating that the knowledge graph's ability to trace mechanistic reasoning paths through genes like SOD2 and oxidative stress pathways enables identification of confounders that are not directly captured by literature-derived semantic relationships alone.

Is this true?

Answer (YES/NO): YES